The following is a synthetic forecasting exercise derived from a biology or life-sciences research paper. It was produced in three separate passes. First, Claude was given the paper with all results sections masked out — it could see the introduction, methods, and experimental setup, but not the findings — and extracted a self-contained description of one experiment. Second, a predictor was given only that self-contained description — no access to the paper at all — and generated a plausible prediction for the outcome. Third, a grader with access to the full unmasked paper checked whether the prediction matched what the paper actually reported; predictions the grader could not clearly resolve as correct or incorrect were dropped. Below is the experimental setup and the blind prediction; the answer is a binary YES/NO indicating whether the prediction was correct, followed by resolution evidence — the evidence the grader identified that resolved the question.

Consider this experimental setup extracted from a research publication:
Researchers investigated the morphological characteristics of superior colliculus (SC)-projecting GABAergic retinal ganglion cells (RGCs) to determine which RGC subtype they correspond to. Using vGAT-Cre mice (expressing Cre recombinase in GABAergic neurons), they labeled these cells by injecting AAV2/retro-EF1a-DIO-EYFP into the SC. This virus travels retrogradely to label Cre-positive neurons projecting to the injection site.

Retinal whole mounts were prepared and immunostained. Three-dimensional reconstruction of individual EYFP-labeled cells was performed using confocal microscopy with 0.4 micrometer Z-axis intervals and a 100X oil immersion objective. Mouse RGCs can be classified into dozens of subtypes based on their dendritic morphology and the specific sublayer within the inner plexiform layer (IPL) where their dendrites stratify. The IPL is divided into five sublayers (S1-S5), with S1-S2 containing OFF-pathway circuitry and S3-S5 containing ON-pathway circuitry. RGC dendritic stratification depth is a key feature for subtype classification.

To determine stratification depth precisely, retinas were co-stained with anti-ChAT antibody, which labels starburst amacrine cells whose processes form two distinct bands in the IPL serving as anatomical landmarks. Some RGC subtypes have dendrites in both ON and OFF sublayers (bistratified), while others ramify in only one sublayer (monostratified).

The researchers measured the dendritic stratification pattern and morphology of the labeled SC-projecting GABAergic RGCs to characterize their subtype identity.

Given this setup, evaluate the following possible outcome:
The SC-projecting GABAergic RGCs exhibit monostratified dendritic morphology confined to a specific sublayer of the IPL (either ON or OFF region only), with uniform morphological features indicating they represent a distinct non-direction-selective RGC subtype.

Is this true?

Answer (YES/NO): NO